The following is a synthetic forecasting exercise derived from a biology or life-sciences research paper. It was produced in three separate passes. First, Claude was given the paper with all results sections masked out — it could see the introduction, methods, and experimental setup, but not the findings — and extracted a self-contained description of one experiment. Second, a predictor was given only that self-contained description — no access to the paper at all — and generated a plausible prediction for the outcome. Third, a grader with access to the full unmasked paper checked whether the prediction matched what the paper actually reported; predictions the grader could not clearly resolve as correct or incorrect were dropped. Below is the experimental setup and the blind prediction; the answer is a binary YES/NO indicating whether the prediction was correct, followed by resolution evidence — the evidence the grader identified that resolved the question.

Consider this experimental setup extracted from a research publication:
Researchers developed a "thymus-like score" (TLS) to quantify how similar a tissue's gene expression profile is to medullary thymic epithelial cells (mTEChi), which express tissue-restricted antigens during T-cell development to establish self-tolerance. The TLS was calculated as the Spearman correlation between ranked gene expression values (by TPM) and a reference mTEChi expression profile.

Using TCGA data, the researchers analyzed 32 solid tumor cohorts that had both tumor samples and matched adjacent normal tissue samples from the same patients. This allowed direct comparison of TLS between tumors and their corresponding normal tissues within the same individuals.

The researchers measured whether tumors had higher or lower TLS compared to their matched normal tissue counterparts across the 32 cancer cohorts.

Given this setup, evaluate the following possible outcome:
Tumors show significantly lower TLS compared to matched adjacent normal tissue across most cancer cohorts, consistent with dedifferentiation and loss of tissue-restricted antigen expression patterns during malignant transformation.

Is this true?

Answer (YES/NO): NO